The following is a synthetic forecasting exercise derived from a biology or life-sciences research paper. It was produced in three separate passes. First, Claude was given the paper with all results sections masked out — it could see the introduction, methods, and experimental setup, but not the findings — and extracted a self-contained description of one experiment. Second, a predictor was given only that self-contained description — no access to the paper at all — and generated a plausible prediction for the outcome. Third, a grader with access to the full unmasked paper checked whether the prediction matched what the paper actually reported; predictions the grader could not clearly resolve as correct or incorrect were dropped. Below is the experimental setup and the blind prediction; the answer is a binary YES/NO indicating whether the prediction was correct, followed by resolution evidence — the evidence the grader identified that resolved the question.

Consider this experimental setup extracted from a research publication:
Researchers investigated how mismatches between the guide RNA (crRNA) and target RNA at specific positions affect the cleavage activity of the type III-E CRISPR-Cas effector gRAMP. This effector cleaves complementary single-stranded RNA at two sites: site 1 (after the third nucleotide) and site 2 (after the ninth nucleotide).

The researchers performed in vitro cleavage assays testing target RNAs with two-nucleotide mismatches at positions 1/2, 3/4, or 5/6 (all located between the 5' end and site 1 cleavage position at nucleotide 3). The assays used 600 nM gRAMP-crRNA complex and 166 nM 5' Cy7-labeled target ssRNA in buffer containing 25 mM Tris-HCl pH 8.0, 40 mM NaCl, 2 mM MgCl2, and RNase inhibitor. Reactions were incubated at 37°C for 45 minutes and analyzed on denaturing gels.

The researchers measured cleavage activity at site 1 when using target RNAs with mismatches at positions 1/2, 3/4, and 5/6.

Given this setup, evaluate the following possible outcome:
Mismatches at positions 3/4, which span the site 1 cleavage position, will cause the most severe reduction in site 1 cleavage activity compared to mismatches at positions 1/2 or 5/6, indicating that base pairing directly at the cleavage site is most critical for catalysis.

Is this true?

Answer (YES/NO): NO